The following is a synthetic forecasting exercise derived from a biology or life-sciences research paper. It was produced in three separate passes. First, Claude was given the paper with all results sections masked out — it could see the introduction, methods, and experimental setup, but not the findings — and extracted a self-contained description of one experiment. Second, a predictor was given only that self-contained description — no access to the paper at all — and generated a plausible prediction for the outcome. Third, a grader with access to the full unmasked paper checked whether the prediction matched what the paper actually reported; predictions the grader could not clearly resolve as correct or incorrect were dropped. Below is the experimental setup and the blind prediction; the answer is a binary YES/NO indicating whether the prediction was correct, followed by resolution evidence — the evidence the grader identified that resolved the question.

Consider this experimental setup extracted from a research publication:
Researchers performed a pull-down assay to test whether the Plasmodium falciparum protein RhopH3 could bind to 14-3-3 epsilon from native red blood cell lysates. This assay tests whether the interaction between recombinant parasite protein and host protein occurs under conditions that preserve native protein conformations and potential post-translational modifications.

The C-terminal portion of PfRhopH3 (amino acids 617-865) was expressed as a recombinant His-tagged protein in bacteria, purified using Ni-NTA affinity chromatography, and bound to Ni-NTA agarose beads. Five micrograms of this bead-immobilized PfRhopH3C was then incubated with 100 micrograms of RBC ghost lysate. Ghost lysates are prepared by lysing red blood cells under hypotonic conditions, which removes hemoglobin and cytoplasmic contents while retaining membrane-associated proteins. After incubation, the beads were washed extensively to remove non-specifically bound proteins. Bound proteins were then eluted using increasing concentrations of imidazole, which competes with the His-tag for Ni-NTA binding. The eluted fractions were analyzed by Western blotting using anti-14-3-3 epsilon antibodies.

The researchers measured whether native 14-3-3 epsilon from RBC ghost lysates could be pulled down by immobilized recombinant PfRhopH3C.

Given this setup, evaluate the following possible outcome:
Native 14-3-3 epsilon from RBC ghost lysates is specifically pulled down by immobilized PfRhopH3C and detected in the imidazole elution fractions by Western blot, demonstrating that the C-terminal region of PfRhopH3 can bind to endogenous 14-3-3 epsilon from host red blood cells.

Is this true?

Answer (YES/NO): YES